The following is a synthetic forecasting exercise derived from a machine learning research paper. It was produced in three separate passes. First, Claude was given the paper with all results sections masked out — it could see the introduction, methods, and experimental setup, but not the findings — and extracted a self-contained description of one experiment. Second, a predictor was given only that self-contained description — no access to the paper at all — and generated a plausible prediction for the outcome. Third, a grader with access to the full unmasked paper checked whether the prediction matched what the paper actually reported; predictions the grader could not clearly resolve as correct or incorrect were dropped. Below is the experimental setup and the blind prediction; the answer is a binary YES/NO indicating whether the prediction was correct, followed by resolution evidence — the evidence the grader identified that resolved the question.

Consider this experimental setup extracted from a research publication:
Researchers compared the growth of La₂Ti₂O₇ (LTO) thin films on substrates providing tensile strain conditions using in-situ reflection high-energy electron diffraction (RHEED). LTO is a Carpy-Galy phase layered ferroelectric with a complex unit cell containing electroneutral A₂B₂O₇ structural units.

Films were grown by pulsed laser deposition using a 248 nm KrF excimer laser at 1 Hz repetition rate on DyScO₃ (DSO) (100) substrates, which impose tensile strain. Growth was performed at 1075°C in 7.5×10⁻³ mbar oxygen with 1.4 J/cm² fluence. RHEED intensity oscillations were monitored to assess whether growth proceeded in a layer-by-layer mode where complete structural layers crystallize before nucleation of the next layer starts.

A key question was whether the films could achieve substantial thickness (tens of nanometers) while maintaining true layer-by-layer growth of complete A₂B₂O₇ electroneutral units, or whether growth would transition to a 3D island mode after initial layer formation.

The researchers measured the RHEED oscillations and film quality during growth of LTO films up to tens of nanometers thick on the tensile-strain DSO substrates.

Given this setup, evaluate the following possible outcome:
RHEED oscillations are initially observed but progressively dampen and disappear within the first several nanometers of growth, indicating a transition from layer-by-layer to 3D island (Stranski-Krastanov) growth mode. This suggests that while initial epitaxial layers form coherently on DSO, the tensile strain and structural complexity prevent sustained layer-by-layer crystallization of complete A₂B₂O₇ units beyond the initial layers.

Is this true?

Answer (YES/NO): NO